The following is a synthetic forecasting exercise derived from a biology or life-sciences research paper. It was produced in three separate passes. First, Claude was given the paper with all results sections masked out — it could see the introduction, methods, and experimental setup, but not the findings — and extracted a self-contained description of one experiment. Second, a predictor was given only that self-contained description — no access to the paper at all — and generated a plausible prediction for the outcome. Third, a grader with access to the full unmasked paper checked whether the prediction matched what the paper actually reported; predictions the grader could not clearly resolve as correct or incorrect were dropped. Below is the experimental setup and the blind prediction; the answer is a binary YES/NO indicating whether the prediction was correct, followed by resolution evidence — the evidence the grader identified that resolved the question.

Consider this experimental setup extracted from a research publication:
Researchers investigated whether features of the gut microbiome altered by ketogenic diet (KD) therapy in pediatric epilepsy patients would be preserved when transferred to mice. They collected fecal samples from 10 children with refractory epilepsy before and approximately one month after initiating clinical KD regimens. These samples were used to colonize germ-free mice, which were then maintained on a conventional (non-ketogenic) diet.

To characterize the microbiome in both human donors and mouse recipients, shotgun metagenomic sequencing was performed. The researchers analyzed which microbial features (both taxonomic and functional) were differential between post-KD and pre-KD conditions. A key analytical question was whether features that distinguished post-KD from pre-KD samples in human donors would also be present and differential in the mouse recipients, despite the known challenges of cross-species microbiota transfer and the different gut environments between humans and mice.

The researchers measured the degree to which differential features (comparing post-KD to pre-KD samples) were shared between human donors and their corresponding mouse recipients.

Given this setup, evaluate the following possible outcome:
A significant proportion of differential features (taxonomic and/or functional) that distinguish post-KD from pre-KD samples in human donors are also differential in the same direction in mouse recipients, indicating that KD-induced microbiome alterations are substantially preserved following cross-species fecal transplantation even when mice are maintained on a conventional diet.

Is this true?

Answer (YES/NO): NO